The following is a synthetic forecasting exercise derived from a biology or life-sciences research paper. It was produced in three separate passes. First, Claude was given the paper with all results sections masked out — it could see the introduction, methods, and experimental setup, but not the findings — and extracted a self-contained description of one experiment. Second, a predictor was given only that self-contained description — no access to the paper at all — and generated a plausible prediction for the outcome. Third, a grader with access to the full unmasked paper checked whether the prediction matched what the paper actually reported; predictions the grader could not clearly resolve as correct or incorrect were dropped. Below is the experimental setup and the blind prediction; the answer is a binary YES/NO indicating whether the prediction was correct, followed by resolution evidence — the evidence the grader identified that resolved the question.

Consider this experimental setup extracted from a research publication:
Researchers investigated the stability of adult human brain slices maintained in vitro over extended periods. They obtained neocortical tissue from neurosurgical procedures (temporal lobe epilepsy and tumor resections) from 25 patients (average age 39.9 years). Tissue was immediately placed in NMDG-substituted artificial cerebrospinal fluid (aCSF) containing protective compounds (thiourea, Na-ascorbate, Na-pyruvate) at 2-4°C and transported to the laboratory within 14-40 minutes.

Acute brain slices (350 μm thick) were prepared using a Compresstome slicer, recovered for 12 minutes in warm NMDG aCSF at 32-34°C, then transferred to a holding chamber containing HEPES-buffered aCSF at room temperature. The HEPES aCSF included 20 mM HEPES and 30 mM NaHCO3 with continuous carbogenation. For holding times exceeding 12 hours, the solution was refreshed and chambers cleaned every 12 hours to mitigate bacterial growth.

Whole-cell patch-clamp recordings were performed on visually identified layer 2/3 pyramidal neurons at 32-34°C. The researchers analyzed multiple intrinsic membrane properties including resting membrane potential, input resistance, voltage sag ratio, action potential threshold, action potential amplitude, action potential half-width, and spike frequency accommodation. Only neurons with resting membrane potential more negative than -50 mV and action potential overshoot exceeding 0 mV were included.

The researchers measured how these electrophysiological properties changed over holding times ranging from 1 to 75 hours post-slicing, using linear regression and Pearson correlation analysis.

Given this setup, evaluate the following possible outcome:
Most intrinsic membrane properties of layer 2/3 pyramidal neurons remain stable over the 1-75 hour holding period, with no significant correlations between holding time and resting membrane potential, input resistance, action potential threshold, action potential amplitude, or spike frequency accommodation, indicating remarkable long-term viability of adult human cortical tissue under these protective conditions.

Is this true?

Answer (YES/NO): NO